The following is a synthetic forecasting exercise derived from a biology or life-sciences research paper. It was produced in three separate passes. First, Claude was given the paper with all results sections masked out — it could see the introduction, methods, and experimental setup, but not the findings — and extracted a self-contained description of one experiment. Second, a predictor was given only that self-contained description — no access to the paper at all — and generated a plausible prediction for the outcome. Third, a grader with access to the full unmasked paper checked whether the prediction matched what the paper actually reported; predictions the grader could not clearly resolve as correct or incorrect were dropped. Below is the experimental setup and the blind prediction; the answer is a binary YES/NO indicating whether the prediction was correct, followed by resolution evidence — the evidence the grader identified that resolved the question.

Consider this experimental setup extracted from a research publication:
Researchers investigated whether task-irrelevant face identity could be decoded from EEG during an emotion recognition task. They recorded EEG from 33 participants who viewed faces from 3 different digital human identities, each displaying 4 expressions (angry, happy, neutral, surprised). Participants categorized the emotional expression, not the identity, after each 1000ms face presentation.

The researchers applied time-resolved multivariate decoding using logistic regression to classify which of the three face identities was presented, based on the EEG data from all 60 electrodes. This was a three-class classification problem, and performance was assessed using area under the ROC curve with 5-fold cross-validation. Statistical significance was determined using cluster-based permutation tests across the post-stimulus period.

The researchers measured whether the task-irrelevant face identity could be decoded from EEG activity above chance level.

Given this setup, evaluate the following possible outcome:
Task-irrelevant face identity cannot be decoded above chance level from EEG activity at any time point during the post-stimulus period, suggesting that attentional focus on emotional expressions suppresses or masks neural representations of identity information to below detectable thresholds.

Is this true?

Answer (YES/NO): NO